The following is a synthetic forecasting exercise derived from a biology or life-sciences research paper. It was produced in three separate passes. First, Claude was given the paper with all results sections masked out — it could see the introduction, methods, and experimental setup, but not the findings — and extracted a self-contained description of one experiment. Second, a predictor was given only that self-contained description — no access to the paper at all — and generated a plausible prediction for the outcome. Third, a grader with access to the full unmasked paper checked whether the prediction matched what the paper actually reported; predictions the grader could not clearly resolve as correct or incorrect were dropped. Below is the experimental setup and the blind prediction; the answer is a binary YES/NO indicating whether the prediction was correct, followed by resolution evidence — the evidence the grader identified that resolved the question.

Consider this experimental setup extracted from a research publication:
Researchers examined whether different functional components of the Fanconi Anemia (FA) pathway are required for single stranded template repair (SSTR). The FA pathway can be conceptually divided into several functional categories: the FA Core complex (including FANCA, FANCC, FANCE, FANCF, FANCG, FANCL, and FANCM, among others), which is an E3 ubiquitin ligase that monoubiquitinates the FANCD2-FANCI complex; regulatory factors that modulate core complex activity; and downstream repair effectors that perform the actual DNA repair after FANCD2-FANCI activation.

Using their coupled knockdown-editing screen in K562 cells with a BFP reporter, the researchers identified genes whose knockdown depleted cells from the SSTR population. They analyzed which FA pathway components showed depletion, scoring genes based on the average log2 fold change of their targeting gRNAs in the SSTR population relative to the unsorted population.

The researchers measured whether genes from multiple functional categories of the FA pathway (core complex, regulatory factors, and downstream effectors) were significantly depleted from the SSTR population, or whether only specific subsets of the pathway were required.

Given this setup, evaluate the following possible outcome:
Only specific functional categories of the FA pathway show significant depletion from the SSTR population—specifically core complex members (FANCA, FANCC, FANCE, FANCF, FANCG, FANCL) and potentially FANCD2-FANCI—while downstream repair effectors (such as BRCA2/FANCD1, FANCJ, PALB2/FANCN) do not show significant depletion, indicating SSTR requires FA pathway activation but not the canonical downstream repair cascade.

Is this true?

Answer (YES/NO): NO